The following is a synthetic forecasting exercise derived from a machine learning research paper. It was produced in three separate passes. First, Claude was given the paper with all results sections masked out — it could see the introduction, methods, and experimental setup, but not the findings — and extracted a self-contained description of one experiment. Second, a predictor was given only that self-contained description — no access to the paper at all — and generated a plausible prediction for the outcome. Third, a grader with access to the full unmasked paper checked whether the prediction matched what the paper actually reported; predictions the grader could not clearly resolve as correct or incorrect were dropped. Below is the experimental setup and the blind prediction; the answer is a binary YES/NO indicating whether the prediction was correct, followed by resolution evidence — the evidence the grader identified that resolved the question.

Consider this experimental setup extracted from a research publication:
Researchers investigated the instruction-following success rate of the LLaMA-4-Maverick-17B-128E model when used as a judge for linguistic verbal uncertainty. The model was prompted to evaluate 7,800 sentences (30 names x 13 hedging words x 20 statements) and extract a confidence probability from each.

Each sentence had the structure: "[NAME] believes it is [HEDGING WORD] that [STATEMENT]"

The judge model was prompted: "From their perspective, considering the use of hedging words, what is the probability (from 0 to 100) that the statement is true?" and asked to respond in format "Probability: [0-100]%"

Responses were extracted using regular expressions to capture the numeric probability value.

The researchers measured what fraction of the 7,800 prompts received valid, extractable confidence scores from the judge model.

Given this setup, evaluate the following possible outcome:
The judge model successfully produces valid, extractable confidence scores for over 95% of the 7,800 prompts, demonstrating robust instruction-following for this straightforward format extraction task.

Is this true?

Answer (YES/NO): YES